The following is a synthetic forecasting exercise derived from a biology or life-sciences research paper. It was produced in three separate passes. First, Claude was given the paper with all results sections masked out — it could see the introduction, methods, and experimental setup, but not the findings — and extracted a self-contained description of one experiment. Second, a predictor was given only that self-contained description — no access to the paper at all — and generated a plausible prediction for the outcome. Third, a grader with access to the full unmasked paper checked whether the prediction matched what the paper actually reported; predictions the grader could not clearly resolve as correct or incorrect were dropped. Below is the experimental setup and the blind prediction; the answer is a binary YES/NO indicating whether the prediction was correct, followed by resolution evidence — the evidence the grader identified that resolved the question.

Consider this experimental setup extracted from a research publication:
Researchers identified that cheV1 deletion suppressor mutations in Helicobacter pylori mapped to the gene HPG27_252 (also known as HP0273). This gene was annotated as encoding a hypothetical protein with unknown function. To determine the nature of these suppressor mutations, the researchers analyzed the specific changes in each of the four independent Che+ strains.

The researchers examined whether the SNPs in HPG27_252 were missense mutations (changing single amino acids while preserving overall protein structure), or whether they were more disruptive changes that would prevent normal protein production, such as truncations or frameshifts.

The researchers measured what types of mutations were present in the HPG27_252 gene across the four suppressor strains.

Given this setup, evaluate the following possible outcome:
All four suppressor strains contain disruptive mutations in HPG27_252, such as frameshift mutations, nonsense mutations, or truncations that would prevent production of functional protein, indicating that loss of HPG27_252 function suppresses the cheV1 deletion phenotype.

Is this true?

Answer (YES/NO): YES